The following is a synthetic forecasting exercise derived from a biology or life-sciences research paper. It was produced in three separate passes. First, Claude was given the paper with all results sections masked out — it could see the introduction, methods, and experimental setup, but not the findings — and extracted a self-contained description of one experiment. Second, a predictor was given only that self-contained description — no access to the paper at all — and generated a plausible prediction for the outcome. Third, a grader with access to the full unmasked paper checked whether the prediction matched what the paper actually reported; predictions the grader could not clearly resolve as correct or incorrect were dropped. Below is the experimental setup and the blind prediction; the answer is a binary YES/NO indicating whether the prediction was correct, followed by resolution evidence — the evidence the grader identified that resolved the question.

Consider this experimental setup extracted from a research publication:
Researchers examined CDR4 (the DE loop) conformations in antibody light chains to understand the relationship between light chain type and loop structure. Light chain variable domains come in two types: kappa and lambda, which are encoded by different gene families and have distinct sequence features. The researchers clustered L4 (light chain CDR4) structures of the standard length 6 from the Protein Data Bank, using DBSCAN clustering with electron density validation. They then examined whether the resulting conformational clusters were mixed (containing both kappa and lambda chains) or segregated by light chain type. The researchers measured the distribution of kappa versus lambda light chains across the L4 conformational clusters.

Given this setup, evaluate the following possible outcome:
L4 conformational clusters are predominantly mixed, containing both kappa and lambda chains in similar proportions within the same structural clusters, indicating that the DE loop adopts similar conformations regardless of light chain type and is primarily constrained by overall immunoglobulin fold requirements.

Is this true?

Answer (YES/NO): NO